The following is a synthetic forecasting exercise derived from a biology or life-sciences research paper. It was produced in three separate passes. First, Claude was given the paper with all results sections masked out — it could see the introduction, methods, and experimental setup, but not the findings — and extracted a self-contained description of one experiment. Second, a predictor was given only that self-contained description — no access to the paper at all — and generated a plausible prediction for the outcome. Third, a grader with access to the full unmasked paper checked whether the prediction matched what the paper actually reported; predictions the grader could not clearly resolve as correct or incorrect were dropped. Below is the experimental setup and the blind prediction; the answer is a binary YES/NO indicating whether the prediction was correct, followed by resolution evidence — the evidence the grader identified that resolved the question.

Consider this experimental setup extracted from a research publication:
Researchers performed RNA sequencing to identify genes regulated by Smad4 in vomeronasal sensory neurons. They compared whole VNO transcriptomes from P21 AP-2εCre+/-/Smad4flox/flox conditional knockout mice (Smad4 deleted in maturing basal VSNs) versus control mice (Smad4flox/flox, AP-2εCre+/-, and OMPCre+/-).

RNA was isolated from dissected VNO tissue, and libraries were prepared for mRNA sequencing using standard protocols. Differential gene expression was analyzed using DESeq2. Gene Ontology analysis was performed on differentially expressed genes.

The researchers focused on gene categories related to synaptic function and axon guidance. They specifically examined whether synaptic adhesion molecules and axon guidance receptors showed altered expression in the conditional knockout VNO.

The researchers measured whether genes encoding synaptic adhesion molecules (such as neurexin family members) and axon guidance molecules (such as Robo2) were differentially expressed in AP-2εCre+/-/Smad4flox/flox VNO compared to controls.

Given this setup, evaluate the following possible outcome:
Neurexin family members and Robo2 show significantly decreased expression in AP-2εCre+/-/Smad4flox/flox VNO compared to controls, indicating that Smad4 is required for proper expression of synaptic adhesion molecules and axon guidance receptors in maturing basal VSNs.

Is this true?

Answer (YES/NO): NO